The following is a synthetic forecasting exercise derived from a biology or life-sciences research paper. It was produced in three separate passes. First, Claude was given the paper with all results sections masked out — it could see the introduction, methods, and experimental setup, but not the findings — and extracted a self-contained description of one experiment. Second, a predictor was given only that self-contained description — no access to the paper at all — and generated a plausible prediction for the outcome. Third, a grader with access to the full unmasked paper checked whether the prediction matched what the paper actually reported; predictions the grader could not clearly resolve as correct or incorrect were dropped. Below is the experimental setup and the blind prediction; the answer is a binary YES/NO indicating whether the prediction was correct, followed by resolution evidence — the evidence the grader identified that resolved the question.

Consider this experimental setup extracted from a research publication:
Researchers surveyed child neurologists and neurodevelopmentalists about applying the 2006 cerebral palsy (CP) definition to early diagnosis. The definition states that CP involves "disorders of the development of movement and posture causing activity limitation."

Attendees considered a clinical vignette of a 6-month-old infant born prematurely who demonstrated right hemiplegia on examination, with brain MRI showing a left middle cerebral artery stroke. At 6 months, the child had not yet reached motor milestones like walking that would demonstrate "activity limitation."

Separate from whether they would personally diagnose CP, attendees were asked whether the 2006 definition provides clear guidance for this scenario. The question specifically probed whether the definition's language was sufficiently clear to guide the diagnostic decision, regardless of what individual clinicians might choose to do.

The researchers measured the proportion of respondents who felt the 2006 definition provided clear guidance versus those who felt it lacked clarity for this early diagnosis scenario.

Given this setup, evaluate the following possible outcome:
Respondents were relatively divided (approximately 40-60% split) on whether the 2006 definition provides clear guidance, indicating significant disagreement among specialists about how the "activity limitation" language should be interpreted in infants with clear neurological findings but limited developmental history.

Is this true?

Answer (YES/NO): NO